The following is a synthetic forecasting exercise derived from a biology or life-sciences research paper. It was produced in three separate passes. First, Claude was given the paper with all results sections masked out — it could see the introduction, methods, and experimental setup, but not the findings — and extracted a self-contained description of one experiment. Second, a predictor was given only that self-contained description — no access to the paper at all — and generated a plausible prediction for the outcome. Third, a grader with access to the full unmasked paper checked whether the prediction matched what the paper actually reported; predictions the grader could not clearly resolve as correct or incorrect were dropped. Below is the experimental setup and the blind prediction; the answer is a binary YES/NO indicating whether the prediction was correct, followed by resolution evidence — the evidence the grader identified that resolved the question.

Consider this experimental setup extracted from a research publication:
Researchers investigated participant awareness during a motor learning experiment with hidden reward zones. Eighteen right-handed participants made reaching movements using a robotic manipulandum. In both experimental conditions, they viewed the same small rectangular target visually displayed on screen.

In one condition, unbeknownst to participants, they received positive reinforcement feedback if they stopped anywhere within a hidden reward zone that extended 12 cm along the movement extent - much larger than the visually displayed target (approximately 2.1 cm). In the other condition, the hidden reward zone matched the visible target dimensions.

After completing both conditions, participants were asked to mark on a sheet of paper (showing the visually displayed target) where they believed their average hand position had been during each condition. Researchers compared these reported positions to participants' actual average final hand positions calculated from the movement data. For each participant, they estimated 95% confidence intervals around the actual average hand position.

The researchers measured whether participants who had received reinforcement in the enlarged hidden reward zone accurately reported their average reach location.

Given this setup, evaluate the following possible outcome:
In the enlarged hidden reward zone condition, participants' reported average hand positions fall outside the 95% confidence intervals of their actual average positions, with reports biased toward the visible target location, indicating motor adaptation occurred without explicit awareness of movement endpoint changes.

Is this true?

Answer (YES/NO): YES